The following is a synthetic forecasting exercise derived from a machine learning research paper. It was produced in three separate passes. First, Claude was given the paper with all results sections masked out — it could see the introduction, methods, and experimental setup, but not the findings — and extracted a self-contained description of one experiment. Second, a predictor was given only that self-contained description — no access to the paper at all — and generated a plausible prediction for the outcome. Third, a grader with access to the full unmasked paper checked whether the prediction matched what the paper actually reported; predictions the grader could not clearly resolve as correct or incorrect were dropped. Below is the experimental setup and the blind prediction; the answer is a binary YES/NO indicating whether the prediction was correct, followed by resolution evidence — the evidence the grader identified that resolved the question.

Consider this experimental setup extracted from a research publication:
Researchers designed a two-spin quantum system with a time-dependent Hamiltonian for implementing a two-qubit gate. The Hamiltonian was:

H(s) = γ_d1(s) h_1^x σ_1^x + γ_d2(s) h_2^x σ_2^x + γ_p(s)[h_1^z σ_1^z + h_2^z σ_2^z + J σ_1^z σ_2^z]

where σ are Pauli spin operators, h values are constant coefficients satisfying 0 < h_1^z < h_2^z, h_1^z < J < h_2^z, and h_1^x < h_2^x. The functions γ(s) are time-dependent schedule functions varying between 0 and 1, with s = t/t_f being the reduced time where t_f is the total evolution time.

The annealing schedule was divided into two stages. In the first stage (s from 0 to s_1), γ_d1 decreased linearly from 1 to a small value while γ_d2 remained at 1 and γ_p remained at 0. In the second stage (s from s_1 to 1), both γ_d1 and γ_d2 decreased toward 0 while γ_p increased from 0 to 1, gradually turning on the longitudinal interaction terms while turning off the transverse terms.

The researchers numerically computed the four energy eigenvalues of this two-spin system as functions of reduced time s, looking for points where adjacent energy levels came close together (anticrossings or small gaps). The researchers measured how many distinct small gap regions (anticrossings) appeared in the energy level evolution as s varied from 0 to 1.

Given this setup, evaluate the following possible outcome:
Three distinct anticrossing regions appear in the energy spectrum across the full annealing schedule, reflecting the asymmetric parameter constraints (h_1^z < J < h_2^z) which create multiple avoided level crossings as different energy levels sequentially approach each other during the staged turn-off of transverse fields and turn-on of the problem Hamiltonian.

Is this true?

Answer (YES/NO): NO